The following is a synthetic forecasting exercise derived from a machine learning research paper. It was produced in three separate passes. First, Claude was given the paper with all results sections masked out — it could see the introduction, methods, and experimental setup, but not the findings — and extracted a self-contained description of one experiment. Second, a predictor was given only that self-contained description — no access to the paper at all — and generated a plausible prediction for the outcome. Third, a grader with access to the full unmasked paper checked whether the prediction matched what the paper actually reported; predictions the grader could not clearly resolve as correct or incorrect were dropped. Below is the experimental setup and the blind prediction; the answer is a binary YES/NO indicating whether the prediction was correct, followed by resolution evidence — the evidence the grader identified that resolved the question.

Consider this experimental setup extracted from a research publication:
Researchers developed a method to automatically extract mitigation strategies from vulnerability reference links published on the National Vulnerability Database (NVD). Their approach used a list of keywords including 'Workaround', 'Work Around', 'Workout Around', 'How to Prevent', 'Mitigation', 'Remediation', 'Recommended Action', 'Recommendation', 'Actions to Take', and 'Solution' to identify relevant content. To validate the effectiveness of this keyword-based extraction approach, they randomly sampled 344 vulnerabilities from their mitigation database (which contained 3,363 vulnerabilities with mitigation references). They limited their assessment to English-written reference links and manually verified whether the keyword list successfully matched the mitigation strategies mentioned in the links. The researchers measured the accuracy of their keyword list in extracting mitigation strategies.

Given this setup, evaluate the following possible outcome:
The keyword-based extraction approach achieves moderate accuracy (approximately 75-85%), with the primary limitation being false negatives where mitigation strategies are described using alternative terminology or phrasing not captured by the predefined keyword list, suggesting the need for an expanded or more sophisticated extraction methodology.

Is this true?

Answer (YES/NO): NO